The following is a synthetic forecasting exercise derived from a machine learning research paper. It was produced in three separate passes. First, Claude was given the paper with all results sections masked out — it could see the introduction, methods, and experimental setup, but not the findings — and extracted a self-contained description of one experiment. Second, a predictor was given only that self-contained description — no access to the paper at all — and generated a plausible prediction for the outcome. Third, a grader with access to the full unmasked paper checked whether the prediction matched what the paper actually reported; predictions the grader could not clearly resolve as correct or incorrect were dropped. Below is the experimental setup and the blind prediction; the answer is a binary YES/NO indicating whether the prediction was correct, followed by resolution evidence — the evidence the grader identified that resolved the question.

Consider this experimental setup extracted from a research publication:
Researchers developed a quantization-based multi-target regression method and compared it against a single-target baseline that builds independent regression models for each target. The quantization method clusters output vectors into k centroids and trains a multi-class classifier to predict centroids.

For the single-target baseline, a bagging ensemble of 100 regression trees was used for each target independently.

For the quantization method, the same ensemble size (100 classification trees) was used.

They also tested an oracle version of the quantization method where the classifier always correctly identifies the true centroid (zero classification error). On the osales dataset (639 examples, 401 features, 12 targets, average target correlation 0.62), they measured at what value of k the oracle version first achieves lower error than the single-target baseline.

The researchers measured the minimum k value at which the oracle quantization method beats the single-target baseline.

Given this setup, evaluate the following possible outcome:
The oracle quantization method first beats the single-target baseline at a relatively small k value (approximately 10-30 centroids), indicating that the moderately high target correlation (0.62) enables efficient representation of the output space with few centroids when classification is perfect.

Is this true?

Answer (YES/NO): NO